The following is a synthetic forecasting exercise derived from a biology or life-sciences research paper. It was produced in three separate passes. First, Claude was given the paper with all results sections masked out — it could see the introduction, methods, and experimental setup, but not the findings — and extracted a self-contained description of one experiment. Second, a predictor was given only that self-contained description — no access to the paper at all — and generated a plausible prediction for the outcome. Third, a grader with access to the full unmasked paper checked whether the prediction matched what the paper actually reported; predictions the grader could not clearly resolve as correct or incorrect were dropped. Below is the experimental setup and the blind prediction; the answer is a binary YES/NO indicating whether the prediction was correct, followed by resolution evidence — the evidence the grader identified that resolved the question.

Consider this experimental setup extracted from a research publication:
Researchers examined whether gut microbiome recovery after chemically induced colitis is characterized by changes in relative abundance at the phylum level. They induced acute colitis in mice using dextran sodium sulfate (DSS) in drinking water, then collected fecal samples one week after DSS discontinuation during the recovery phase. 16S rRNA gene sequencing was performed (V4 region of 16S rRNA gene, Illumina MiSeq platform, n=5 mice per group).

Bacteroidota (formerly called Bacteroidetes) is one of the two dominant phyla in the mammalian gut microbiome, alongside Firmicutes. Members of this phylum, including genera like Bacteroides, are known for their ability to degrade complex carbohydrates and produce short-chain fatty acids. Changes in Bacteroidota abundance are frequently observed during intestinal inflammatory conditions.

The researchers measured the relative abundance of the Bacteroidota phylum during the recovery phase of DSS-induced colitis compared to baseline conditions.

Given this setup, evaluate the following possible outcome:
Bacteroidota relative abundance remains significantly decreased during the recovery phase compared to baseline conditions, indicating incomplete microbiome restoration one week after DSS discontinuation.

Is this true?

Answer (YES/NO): NO